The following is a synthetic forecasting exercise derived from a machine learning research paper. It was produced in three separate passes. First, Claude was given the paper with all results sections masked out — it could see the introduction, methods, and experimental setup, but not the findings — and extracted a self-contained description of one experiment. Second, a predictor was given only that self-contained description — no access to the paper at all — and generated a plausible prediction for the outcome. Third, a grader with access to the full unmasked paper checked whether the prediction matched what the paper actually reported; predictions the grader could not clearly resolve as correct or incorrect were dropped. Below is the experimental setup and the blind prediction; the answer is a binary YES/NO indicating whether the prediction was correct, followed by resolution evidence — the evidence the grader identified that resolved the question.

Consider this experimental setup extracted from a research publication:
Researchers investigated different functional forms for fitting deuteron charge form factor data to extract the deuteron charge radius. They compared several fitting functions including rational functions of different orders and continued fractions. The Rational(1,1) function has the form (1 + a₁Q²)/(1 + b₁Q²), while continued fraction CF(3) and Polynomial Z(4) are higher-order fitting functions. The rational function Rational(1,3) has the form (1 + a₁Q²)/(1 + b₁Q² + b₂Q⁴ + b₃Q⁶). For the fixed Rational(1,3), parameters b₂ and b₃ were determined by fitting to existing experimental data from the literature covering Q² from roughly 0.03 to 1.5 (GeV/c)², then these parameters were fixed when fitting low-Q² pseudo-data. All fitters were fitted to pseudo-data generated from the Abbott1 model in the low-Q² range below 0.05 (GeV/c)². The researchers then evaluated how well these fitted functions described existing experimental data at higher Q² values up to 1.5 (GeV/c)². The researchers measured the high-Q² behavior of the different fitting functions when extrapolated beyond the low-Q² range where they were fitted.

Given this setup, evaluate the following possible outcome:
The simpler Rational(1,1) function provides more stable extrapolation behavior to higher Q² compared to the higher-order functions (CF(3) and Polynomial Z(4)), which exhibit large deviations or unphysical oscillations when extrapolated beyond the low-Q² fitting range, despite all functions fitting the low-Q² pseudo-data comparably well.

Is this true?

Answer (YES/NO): YES